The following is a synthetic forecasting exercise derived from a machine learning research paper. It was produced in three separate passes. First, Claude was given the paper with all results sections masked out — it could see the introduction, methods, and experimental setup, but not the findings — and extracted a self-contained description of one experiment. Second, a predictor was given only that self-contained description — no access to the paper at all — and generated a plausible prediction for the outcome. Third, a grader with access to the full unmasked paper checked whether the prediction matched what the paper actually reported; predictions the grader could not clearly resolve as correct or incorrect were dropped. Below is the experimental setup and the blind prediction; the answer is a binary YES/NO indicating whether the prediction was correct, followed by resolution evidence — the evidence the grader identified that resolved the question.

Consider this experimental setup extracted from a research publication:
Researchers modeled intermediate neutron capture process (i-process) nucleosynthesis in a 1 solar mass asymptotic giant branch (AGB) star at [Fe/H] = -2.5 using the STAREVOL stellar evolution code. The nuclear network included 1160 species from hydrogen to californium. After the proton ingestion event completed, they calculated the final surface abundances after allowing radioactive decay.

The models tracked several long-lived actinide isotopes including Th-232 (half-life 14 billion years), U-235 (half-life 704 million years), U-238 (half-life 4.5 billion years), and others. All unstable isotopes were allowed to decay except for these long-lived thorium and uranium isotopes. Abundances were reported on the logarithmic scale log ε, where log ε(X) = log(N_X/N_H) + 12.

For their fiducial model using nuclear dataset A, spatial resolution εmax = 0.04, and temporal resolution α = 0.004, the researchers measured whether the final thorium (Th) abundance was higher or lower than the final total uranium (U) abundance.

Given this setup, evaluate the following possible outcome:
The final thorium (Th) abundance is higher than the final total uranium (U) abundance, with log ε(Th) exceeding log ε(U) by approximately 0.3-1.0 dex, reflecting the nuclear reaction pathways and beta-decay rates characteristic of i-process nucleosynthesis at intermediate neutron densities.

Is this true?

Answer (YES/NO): YES